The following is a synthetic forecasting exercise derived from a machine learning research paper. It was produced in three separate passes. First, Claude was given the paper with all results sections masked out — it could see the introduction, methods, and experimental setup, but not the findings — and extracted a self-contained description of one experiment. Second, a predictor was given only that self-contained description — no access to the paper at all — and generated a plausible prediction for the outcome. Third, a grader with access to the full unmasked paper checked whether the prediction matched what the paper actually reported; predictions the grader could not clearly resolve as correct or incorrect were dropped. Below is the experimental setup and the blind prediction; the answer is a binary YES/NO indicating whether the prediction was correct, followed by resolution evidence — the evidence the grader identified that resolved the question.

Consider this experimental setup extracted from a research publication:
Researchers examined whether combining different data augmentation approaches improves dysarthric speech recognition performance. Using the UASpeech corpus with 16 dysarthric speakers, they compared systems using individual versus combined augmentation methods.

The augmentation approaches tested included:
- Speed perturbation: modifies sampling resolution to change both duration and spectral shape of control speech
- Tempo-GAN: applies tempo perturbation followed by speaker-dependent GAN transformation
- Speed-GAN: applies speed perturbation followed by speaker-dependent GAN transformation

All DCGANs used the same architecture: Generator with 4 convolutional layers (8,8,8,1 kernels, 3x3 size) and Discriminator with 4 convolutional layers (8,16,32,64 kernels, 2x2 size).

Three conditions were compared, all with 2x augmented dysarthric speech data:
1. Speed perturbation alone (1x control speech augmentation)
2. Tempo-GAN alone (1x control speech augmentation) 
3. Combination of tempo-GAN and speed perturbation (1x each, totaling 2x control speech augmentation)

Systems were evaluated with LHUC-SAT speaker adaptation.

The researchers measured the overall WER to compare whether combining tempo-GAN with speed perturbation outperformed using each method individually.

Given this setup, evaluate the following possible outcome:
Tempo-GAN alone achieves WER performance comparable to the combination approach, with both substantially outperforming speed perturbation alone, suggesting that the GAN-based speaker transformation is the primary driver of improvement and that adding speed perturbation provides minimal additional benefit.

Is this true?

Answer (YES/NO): NO